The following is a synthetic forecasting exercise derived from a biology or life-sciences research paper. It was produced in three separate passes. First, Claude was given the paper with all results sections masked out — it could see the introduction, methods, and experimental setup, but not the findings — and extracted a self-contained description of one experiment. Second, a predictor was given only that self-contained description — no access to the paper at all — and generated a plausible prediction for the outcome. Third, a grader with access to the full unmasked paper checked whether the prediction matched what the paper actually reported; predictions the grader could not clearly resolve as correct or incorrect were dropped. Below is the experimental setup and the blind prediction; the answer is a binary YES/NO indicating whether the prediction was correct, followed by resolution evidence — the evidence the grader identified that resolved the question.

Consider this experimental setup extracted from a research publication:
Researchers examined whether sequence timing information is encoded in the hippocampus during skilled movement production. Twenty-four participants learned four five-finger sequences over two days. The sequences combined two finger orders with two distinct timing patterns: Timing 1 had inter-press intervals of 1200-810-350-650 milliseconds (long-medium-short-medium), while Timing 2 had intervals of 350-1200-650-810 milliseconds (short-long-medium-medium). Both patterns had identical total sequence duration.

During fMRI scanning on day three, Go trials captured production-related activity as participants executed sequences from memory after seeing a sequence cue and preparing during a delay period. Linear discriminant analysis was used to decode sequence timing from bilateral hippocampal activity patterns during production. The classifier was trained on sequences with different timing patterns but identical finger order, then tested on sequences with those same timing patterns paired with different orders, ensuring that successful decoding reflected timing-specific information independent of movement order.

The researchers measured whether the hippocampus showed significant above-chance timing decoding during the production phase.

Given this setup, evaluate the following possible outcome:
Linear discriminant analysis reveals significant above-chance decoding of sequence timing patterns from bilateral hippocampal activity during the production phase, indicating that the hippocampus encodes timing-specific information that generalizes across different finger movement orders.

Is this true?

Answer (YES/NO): NO